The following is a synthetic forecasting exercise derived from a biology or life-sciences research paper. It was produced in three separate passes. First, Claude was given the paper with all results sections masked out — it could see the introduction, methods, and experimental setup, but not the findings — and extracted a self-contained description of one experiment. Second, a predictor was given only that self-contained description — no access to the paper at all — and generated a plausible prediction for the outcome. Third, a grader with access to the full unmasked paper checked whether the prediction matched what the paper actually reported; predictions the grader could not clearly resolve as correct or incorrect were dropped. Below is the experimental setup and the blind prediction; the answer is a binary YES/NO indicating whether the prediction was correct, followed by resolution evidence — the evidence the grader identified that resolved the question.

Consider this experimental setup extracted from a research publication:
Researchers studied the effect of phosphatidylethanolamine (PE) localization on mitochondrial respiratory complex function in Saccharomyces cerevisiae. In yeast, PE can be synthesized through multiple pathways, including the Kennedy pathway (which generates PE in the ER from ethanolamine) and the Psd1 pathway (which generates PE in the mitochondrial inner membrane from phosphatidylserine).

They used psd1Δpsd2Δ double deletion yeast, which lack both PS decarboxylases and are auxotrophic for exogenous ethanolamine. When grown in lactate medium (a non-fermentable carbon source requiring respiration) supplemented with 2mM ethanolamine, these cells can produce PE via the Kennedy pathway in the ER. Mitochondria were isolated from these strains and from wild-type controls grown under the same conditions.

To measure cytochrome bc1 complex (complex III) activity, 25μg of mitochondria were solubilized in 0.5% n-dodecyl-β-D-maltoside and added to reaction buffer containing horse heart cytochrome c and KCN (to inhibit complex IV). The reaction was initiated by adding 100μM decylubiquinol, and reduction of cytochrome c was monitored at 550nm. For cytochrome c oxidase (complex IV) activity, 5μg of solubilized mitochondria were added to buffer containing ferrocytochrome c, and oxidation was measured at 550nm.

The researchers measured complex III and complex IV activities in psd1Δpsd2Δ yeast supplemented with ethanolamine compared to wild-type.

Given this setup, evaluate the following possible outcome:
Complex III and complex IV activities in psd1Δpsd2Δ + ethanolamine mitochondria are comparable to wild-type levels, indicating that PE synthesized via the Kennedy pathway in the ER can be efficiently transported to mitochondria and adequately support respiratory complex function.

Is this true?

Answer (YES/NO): NO